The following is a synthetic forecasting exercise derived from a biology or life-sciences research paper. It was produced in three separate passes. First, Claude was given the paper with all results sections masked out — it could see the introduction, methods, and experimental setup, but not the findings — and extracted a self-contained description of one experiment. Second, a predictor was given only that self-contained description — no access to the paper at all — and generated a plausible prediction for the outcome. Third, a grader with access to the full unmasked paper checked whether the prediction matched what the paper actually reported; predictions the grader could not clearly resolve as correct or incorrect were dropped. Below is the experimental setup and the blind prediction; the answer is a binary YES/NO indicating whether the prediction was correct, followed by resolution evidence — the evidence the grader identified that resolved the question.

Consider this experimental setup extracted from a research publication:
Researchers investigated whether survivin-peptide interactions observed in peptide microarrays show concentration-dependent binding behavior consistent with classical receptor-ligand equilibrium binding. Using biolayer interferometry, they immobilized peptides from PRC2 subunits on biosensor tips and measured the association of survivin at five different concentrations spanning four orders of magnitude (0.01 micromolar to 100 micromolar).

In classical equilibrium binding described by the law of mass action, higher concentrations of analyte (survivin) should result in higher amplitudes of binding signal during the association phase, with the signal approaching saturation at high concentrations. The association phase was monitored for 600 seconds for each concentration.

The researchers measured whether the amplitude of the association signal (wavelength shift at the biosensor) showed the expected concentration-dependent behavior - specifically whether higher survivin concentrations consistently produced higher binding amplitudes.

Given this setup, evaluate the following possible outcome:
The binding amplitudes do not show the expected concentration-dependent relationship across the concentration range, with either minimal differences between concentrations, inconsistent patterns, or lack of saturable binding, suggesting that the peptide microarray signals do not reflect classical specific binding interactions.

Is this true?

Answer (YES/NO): YES